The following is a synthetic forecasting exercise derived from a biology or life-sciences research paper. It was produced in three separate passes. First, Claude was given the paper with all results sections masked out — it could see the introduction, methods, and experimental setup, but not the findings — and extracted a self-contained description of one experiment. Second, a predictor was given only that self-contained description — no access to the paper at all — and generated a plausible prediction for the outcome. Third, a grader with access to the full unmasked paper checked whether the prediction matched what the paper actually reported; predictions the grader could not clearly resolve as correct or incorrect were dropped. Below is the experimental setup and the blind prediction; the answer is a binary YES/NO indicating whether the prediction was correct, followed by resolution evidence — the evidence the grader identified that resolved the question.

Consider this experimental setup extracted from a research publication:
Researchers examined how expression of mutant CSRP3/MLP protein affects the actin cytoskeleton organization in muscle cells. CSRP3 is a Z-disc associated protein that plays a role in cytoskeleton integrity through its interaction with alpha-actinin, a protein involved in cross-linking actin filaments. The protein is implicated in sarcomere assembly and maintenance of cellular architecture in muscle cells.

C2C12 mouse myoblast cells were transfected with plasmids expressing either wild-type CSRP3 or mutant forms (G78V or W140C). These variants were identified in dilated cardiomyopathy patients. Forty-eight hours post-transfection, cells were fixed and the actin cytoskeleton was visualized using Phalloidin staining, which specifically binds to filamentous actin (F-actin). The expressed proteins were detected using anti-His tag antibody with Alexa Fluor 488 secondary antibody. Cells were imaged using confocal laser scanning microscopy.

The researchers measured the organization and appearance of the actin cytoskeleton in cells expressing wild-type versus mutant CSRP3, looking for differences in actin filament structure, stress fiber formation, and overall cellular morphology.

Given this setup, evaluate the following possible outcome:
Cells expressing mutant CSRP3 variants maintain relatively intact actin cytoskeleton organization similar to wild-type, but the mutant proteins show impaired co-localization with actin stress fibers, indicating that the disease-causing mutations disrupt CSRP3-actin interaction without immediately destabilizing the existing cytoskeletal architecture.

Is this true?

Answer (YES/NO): NO